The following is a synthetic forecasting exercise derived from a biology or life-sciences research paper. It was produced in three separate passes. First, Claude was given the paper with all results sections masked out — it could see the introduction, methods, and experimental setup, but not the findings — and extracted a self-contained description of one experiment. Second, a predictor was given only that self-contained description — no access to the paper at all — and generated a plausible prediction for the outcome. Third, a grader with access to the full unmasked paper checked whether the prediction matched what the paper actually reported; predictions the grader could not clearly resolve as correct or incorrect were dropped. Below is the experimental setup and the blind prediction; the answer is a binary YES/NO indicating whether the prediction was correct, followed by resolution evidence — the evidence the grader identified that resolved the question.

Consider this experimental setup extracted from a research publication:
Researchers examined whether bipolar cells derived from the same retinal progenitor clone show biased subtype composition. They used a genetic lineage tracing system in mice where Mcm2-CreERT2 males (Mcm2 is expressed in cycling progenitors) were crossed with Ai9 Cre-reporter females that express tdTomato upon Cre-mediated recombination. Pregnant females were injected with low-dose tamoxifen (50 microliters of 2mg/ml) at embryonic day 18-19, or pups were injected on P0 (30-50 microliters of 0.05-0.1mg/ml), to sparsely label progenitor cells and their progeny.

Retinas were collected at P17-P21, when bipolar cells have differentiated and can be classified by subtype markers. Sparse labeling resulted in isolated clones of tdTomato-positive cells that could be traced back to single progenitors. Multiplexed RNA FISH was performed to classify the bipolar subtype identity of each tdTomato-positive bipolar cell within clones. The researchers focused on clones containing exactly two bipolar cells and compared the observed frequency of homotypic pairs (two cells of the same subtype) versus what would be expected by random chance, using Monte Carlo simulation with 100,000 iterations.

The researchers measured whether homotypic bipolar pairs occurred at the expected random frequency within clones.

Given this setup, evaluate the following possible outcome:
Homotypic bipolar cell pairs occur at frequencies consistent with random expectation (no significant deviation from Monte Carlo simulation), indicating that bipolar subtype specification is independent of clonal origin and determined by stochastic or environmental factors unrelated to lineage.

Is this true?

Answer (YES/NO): NO